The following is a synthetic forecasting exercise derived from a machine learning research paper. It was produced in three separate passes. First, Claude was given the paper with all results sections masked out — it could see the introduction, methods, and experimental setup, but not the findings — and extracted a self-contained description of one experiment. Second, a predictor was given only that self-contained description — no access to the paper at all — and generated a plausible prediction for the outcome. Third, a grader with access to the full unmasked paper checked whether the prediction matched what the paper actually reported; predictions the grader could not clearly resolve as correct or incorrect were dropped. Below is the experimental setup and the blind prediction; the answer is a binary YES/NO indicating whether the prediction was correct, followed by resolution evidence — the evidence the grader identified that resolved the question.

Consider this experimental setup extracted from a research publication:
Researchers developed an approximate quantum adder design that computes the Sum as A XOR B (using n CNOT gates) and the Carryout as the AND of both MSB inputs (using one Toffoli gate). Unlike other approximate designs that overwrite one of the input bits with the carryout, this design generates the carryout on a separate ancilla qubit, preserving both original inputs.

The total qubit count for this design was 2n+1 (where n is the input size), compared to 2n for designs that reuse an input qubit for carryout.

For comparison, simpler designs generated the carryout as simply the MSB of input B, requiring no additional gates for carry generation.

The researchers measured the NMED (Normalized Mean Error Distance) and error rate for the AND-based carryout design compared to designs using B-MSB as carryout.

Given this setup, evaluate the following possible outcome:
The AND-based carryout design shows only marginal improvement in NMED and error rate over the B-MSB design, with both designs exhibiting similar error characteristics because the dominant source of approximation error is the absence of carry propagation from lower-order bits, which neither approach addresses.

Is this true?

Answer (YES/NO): NO